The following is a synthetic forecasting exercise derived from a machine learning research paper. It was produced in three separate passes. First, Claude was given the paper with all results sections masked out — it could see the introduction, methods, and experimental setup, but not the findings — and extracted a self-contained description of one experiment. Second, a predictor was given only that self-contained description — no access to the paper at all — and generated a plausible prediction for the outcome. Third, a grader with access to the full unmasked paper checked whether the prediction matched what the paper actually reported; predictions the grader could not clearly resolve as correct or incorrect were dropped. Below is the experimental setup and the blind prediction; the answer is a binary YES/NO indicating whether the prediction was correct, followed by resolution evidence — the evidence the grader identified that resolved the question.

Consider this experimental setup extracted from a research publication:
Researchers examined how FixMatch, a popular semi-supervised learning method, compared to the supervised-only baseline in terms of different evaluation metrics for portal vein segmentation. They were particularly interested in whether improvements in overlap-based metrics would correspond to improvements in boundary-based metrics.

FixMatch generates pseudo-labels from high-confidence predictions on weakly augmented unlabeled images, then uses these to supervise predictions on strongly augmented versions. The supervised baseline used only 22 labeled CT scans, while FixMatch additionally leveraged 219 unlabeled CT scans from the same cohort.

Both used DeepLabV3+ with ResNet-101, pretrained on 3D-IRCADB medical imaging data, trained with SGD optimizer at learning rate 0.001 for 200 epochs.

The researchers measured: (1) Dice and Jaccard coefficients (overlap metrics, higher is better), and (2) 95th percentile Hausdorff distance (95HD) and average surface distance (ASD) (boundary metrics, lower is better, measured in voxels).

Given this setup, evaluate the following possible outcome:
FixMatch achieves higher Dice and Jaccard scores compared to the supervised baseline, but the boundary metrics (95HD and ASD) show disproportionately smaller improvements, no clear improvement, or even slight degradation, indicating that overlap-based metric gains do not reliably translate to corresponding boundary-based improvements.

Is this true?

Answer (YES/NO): NO